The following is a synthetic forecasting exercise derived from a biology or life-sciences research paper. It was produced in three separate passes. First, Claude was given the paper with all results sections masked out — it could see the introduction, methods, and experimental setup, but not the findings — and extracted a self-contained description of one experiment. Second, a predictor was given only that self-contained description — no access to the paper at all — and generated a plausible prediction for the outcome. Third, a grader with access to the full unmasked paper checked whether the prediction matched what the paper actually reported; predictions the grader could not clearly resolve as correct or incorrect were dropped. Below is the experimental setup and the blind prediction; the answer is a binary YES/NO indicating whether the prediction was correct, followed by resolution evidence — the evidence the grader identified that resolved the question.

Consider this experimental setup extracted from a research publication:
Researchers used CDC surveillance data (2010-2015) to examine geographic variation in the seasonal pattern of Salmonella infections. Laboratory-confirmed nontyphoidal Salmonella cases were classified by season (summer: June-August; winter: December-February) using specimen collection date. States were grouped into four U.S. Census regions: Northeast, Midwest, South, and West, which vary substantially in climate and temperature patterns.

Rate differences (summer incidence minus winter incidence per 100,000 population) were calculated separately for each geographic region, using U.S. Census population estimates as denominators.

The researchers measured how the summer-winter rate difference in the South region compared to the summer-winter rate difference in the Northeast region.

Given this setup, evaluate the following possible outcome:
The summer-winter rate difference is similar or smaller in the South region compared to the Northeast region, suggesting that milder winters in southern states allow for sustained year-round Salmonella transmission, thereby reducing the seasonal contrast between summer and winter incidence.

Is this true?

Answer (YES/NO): NO